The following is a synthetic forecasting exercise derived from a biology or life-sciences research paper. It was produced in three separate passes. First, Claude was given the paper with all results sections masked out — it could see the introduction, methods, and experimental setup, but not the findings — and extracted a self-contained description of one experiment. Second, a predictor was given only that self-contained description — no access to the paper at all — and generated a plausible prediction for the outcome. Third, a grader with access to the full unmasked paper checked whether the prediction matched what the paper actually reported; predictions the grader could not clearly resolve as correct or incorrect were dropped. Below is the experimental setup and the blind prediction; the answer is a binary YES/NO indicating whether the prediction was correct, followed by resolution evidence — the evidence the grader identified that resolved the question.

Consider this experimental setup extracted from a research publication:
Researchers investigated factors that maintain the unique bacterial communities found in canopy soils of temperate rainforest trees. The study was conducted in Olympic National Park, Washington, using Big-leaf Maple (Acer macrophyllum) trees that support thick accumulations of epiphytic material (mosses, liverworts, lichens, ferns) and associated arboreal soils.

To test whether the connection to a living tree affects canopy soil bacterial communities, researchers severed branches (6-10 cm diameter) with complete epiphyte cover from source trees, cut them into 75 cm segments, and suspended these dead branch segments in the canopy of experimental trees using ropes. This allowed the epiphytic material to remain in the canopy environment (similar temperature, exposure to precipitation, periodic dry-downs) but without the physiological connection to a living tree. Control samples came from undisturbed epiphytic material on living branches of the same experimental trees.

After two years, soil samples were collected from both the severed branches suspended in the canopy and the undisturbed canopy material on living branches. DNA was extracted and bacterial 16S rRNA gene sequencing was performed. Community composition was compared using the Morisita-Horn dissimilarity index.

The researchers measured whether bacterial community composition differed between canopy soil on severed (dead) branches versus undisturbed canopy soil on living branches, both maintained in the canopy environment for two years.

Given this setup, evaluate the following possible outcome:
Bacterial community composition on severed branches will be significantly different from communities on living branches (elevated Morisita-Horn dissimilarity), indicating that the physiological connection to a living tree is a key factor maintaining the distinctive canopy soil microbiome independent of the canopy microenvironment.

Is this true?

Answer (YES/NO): YES